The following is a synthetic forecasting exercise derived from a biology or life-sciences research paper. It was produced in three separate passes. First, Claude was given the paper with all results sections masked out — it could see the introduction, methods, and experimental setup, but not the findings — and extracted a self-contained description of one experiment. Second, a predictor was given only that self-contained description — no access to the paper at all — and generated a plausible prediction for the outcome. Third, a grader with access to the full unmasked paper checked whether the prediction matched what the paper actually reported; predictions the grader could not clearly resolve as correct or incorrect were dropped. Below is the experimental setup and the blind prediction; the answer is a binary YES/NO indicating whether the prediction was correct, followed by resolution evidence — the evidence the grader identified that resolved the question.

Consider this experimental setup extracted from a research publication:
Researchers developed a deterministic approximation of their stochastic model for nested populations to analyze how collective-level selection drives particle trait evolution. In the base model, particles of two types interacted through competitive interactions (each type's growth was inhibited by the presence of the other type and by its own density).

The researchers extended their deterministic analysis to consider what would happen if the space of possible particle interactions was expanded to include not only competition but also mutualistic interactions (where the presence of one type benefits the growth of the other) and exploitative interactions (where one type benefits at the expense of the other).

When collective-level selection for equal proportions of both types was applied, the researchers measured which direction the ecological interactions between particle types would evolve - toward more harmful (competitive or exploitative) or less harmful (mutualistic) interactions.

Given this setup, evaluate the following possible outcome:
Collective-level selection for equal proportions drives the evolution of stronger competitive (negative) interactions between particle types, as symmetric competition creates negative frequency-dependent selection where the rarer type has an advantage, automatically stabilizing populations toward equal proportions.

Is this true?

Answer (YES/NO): NO